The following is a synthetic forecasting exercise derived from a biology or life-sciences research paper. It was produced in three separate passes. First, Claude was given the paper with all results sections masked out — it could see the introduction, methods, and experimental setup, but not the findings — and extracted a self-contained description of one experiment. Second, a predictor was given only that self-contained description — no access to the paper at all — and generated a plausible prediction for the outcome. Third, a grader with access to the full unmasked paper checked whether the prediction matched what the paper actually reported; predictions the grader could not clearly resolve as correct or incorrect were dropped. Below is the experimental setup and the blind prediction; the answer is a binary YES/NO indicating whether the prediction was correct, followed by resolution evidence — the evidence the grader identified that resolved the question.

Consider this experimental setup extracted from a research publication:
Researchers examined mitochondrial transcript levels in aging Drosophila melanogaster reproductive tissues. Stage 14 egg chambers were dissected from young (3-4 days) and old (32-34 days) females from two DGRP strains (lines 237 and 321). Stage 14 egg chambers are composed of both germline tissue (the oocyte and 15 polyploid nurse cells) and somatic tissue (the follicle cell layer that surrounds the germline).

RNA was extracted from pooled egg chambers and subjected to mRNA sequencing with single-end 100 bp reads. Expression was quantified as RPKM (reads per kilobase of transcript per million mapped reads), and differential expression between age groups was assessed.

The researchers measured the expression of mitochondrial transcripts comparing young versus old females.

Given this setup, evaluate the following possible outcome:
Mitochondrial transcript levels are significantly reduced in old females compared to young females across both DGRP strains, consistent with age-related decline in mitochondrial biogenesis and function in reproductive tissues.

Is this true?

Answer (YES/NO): YES